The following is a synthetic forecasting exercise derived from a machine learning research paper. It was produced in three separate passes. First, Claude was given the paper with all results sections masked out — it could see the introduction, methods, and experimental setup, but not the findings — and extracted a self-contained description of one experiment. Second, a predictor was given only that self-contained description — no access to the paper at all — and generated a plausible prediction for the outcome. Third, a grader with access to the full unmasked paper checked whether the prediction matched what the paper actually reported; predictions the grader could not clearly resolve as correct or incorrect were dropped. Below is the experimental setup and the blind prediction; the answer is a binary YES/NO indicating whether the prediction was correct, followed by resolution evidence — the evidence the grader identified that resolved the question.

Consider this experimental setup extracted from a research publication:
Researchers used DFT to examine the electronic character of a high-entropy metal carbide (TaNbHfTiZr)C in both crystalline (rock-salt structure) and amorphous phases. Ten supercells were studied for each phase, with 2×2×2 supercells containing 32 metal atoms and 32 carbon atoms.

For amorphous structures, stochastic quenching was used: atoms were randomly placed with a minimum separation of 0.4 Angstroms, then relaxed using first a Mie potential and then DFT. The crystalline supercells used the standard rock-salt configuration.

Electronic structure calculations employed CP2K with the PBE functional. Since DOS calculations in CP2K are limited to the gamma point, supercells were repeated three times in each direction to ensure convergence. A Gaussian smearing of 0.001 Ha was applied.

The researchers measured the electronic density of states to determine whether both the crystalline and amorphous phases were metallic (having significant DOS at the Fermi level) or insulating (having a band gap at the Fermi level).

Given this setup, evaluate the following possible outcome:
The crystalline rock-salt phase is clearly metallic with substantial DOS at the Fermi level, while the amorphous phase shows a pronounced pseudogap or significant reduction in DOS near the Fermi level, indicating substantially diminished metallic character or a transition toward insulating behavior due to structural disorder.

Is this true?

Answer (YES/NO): NO